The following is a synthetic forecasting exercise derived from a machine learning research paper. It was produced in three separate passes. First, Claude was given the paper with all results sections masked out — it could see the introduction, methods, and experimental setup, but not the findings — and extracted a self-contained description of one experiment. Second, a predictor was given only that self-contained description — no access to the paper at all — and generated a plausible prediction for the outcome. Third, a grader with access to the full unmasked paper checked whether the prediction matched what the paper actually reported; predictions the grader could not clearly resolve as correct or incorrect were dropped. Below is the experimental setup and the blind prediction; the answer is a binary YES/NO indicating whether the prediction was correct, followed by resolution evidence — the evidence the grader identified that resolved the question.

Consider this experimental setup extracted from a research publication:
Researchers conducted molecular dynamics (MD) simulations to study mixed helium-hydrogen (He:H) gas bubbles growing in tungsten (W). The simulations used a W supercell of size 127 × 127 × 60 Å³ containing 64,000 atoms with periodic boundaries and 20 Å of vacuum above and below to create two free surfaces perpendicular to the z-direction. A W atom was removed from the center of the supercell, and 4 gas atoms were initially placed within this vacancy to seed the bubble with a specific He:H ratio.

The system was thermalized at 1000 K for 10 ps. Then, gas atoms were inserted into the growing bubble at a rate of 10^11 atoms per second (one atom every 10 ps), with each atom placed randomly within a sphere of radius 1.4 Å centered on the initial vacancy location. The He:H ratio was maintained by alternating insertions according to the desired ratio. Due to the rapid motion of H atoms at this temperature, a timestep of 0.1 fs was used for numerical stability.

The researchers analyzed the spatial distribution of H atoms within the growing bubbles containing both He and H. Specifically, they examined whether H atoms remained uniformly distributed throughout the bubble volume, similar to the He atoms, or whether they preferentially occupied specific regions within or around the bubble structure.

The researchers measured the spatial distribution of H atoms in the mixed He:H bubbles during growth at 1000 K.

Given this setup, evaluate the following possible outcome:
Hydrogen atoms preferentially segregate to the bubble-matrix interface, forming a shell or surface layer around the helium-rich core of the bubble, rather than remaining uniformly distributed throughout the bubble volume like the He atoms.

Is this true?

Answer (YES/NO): YES